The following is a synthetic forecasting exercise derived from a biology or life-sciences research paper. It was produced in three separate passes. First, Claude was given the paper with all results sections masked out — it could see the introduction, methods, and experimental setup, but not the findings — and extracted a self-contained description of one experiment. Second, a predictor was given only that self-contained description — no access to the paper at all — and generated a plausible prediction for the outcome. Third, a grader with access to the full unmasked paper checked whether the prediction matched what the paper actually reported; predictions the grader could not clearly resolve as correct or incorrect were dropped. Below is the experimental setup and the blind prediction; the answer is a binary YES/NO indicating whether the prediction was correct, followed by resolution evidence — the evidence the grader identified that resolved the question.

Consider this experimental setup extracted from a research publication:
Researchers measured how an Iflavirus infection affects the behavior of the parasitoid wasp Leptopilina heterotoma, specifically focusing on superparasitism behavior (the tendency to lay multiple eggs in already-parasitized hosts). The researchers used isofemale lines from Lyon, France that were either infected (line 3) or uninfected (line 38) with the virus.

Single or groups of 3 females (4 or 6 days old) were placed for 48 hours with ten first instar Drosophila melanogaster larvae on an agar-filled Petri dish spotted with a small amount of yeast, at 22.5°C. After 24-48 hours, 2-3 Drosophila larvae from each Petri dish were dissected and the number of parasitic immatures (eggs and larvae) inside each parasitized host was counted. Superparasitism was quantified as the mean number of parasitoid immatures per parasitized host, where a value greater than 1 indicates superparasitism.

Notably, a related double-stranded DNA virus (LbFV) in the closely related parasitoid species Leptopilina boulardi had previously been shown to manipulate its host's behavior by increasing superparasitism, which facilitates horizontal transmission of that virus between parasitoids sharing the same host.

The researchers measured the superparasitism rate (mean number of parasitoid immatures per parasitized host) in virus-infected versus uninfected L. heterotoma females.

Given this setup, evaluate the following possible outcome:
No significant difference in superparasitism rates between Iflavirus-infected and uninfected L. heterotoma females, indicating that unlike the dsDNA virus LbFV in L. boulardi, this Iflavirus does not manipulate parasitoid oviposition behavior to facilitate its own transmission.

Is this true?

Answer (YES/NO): YES